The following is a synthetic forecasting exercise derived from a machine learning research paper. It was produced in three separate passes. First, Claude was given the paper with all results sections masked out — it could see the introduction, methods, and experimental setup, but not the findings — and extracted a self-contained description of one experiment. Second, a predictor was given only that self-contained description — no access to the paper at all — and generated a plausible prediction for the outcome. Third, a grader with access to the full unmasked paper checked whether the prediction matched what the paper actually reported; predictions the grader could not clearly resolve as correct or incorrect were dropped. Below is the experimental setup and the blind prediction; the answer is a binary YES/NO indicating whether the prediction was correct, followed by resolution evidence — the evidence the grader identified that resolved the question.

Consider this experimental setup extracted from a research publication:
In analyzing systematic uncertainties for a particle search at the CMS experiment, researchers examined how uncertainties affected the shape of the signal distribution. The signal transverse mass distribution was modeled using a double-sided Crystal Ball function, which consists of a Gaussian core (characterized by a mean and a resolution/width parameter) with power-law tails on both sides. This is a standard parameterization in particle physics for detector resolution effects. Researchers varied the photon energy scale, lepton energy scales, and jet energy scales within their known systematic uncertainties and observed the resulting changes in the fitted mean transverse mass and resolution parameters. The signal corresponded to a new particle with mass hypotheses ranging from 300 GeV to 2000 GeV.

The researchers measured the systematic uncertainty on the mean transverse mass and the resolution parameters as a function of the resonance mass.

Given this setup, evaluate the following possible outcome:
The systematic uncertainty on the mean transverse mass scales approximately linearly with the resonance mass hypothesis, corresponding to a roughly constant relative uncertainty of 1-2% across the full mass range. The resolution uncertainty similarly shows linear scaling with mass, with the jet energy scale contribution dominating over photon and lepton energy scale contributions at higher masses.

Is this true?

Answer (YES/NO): NO